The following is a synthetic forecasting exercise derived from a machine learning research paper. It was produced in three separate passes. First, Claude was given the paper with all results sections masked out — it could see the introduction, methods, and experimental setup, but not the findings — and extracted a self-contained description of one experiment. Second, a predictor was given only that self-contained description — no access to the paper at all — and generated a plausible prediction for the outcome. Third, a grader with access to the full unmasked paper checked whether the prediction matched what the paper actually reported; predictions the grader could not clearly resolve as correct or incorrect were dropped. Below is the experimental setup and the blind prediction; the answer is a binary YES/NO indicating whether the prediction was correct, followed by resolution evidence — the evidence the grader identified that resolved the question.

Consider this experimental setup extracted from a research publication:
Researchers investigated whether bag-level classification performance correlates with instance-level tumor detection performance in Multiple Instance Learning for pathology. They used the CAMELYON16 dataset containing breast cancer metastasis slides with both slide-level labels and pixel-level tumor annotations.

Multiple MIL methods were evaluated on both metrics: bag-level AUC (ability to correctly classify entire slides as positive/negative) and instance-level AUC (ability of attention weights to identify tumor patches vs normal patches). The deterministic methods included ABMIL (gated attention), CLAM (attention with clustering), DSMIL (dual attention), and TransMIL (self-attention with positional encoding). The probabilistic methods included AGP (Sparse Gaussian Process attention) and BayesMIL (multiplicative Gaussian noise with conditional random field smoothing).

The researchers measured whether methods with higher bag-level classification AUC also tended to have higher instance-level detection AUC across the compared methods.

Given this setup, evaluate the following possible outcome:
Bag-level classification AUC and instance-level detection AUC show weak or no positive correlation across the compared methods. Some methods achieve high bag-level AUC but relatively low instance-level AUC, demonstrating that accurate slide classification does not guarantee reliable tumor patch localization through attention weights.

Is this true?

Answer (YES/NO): YES